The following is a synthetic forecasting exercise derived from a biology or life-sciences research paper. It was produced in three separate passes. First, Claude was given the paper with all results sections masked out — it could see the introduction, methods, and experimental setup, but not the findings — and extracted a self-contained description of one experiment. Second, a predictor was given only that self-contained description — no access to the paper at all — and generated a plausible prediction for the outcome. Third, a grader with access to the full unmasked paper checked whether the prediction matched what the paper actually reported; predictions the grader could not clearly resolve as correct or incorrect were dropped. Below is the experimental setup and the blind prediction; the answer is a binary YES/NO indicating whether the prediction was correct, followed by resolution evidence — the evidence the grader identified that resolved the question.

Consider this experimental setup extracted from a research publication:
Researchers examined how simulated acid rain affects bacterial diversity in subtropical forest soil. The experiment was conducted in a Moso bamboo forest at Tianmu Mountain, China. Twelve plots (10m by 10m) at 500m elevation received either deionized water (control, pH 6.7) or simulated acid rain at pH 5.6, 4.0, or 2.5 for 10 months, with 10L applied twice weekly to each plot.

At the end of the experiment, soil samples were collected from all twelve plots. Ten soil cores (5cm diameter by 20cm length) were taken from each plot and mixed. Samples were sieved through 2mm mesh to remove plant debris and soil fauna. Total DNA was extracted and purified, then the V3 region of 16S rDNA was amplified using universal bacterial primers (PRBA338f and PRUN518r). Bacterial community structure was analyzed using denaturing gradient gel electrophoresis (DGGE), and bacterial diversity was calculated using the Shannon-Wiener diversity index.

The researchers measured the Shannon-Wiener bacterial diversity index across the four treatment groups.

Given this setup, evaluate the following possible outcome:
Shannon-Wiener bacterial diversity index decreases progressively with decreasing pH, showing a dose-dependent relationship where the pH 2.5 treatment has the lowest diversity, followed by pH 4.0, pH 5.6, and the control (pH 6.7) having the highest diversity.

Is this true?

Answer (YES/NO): NO